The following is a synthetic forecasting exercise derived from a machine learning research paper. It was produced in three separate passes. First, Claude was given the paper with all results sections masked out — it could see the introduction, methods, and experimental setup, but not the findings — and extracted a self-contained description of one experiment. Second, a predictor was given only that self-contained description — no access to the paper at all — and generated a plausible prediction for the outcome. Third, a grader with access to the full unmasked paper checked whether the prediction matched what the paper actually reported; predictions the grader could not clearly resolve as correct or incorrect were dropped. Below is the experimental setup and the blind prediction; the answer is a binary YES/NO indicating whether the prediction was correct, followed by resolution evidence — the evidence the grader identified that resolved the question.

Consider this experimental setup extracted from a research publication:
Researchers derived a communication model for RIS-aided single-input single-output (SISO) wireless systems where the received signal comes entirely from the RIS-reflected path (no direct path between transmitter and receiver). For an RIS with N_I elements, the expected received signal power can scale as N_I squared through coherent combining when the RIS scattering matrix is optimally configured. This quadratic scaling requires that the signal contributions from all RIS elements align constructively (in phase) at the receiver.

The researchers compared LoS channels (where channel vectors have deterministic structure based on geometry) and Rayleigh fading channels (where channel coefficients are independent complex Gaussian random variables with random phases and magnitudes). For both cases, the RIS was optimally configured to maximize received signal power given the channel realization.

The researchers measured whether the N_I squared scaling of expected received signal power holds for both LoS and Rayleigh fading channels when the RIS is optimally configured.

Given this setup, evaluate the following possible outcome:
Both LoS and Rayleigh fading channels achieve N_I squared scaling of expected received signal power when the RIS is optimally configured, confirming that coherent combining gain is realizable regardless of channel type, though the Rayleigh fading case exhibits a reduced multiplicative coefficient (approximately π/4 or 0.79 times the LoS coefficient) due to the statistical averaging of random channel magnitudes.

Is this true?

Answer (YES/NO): NO